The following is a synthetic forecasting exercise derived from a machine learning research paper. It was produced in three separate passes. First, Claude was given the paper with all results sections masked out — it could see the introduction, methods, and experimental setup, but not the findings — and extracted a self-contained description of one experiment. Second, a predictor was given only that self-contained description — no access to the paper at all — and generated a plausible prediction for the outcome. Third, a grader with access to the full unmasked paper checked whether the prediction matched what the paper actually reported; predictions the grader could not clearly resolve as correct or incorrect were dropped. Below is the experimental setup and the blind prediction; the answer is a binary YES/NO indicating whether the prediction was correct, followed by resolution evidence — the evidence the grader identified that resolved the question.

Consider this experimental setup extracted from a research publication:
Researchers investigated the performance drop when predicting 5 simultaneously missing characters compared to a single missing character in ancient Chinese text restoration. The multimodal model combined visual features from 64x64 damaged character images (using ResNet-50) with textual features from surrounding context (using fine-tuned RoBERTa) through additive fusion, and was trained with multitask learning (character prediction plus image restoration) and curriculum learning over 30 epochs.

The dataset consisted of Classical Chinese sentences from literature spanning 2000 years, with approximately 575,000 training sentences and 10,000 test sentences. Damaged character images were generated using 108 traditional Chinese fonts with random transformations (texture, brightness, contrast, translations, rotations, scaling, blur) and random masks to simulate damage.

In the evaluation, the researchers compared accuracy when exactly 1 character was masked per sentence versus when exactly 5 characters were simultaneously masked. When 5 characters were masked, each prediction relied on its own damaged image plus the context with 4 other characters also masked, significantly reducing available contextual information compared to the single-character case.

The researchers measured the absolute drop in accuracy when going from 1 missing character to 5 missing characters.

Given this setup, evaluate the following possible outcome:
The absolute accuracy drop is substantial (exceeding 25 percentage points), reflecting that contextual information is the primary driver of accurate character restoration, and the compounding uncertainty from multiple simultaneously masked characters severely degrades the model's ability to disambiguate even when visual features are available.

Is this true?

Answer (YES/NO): NO